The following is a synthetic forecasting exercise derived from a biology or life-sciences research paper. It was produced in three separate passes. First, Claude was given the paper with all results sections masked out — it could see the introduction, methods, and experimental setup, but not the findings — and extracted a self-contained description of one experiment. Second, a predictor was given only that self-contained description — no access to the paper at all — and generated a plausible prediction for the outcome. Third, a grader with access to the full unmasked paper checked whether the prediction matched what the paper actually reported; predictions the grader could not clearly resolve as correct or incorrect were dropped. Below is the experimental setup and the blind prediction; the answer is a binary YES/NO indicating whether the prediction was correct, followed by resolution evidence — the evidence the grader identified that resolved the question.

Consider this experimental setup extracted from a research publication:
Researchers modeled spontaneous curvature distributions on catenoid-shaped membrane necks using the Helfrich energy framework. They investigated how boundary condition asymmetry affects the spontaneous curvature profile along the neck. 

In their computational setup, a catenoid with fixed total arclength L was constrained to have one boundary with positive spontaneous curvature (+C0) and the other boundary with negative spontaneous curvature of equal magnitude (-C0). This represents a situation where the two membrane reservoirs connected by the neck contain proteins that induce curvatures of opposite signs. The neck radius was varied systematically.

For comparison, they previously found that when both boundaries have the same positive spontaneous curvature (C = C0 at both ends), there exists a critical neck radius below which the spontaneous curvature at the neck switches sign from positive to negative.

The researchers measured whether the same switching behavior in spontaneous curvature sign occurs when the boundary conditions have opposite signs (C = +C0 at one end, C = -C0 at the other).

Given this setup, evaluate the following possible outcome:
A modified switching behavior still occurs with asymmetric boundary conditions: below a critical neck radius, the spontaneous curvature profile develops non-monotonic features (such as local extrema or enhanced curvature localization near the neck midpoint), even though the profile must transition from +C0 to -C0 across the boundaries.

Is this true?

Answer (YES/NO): NO